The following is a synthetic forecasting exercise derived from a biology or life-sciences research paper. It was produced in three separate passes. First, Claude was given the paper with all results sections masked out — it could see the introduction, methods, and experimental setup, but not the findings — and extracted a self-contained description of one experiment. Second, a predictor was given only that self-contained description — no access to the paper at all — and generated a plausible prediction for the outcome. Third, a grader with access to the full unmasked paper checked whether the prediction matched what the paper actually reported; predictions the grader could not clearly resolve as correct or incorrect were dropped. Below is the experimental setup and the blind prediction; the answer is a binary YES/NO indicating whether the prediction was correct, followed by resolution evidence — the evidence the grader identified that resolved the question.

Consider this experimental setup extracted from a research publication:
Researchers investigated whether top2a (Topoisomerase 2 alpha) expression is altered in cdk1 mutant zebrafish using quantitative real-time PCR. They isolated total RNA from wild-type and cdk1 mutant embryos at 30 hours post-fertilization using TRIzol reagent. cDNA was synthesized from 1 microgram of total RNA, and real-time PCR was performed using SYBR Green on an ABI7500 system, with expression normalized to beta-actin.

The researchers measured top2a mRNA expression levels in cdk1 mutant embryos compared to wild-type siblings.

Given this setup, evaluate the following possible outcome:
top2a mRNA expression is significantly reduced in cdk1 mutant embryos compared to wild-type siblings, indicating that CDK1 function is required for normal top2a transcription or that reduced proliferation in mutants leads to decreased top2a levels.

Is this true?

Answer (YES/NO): NO